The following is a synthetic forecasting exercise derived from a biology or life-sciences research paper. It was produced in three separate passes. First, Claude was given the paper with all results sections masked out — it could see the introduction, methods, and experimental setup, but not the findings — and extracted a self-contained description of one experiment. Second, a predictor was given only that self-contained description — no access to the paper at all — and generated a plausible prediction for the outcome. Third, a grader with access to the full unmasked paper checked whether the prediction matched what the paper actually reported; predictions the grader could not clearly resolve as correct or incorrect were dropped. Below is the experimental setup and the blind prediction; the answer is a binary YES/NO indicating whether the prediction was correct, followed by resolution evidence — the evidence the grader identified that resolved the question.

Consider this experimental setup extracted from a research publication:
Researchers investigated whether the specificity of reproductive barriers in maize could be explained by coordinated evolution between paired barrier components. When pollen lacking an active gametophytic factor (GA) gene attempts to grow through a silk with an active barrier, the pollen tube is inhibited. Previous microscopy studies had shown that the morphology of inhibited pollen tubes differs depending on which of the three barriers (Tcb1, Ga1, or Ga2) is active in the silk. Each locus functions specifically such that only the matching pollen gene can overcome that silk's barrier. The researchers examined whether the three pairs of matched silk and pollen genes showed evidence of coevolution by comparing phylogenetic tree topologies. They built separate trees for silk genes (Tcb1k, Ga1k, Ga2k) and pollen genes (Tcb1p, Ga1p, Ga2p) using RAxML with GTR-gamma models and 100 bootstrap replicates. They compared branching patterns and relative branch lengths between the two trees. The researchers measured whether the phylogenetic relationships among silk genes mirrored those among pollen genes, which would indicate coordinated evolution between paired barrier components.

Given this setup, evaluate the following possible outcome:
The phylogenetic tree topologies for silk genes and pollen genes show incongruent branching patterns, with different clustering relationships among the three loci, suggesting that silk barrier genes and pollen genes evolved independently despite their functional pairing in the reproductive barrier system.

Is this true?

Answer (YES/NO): NO